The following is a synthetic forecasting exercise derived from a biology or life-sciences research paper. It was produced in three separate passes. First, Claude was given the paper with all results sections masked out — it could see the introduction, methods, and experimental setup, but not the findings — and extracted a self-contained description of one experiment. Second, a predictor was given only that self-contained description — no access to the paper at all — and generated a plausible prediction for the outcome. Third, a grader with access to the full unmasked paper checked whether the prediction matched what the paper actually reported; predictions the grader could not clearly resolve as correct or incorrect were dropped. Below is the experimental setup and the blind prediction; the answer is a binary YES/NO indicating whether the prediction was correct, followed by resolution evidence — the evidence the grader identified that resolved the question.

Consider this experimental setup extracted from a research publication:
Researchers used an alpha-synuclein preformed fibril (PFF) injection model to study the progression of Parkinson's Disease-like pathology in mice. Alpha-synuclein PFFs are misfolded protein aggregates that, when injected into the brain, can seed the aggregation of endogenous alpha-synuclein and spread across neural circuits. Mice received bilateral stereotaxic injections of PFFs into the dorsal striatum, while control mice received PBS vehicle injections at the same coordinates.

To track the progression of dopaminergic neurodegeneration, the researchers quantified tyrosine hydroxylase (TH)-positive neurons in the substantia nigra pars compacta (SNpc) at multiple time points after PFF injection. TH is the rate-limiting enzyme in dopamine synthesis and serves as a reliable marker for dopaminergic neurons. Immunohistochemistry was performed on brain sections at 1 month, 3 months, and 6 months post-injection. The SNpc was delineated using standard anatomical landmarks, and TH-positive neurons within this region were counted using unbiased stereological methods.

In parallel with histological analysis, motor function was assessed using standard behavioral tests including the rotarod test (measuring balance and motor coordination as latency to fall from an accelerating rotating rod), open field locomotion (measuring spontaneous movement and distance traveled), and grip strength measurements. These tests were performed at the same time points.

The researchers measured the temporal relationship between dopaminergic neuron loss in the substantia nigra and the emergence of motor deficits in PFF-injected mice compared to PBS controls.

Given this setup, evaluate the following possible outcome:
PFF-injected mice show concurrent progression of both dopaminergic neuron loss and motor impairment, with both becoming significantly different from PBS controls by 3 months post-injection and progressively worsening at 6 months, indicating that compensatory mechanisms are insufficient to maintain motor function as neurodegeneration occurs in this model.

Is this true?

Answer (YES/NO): NO